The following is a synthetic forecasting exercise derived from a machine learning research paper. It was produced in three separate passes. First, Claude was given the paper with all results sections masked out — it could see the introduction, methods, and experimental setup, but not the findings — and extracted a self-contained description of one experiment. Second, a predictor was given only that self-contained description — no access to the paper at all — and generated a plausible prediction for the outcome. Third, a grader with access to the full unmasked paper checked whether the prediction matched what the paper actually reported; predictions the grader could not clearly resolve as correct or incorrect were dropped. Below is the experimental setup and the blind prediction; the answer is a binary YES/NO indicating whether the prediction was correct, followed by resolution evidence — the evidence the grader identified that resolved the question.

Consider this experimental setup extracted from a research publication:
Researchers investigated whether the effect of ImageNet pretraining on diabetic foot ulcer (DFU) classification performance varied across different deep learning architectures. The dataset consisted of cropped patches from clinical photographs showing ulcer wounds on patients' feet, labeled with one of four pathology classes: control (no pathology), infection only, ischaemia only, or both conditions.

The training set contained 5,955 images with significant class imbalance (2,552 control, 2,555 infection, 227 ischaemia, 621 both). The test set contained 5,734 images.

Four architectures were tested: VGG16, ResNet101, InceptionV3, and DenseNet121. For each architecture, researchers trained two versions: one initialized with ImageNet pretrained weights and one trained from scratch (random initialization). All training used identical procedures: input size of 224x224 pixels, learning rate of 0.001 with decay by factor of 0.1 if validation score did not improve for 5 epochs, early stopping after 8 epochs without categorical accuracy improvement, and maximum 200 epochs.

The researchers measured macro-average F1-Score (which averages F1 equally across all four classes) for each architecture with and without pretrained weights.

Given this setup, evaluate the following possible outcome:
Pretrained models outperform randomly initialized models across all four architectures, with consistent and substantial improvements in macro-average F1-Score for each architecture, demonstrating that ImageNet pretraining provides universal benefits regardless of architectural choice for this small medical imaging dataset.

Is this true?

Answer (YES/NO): NO